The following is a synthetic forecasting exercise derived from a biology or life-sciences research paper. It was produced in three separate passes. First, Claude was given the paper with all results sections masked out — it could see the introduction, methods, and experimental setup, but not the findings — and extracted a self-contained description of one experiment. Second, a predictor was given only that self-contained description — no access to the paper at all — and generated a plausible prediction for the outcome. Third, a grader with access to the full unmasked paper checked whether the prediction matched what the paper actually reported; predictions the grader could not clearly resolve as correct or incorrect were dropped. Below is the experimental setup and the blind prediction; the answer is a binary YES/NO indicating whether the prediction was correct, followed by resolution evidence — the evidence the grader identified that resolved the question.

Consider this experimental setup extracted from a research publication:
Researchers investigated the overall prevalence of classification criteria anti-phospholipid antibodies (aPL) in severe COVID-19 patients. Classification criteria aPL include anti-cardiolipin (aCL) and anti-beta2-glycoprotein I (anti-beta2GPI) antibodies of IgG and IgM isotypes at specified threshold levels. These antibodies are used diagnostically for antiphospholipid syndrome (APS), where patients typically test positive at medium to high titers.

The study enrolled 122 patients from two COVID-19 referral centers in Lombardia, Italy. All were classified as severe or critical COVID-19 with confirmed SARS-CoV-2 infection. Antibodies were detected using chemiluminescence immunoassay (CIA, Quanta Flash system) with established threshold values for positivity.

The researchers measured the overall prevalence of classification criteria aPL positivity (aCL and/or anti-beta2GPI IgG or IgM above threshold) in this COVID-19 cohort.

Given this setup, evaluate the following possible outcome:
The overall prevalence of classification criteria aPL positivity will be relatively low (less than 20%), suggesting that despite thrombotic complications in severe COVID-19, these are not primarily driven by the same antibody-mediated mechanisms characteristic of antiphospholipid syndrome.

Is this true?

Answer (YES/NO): YES